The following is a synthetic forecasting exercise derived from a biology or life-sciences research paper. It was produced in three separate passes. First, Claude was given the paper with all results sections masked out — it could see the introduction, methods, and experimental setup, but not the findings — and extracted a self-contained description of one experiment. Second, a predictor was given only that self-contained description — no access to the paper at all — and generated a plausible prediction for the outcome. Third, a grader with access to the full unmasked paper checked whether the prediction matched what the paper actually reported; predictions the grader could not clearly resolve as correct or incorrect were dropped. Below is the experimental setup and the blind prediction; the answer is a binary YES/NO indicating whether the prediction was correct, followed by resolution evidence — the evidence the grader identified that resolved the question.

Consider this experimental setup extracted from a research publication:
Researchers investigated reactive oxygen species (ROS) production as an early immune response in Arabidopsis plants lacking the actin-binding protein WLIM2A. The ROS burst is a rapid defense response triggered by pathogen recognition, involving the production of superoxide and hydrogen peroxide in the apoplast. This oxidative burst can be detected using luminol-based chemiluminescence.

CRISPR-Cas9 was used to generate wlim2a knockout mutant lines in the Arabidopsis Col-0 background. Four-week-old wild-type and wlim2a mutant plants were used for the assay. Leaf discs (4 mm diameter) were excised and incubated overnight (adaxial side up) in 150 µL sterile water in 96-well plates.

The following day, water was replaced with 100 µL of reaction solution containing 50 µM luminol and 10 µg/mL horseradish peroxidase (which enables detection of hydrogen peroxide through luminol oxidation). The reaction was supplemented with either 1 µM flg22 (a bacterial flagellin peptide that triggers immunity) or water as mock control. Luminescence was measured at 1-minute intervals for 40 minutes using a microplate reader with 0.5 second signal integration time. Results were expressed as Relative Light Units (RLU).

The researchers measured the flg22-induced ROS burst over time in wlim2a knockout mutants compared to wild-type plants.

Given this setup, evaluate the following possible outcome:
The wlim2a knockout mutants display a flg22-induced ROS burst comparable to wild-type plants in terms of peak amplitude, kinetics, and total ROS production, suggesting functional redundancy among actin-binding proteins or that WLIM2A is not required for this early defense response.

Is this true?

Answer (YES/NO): NO